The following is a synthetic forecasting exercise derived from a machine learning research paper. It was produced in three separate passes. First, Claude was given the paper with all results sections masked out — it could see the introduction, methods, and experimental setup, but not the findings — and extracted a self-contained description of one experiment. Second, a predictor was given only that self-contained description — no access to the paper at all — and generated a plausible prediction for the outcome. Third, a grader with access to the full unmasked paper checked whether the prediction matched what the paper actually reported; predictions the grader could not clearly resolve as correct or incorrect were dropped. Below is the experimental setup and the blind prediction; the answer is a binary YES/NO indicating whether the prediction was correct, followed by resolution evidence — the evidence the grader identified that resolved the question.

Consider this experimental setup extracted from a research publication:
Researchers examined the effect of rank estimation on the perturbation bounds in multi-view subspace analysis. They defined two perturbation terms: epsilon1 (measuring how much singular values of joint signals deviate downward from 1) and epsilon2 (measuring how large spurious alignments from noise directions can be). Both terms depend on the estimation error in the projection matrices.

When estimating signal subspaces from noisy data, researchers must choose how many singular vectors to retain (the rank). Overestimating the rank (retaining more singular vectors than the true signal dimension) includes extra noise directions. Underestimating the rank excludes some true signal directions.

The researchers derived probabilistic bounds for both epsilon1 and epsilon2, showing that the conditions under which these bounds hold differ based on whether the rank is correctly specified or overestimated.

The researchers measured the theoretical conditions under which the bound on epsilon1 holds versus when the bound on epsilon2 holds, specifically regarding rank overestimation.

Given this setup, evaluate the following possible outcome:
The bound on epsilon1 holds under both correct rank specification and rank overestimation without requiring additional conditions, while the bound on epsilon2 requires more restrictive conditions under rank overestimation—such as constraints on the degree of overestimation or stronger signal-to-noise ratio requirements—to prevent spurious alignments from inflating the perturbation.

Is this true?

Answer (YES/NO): NO